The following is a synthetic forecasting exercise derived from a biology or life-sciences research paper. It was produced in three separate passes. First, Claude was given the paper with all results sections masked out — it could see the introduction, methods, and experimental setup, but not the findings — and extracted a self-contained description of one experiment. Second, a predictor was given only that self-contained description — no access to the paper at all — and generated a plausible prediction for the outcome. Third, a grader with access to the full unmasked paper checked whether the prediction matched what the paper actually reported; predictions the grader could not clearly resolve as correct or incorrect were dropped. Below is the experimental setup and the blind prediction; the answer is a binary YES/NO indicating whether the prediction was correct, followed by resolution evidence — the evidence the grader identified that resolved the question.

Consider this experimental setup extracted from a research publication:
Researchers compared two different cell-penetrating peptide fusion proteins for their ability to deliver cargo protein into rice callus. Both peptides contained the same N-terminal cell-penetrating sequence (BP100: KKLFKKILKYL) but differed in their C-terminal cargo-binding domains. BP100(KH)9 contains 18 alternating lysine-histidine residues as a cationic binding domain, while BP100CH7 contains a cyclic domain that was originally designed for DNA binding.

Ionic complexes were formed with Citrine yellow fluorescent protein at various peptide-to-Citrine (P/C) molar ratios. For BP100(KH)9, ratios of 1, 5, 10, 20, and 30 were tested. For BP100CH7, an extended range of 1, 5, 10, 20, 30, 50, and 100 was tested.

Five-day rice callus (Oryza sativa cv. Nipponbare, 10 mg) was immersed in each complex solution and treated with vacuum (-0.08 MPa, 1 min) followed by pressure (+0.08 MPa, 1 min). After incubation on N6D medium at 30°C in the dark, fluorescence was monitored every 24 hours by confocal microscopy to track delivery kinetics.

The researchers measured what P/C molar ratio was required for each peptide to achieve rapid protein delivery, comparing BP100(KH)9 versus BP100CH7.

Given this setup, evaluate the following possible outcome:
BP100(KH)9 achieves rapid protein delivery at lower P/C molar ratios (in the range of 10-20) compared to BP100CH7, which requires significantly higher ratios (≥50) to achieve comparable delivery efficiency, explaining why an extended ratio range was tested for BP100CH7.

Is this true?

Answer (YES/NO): YES